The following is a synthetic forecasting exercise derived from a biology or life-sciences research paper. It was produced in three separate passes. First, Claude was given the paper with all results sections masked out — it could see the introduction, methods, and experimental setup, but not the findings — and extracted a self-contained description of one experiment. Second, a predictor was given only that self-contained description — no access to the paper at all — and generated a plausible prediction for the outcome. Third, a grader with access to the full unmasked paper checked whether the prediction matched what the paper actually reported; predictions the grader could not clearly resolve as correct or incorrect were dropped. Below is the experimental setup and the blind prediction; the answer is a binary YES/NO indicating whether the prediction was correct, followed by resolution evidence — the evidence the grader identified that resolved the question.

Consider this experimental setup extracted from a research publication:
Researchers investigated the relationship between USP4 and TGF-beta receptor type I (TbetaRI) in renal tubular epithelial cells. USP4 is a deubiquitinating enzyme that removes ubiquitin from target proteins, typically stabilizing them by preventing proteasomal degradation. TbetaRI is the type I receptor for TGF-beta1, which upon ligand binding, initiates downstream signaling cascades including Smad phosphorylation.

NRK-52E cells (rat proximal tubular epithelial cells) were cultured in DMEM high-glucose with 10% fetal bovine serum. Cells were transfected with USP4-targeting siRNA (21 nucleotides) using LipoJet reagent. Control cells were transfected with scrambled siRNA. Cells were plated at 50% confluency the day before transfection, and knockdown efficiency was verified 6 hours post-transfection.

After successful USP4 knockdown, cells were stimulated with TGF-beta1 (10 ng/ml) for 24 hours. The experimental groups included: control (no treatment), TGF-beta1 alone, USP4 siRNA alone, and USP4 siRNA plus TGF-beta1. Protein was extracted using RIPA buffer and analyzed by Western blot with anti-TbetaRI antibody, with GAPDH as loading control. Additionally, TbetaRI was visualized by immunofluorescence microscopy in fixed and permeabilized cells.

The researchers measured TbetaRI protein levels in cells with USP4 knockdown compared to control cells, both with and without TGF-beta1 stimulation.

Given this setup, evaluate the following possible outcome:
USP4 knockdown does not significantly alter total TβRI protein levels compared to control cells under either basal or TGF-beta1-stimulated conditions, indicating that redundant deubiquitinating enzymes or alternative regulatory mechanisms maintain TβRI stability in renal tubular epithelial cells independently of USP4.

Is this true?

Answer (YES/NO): NO